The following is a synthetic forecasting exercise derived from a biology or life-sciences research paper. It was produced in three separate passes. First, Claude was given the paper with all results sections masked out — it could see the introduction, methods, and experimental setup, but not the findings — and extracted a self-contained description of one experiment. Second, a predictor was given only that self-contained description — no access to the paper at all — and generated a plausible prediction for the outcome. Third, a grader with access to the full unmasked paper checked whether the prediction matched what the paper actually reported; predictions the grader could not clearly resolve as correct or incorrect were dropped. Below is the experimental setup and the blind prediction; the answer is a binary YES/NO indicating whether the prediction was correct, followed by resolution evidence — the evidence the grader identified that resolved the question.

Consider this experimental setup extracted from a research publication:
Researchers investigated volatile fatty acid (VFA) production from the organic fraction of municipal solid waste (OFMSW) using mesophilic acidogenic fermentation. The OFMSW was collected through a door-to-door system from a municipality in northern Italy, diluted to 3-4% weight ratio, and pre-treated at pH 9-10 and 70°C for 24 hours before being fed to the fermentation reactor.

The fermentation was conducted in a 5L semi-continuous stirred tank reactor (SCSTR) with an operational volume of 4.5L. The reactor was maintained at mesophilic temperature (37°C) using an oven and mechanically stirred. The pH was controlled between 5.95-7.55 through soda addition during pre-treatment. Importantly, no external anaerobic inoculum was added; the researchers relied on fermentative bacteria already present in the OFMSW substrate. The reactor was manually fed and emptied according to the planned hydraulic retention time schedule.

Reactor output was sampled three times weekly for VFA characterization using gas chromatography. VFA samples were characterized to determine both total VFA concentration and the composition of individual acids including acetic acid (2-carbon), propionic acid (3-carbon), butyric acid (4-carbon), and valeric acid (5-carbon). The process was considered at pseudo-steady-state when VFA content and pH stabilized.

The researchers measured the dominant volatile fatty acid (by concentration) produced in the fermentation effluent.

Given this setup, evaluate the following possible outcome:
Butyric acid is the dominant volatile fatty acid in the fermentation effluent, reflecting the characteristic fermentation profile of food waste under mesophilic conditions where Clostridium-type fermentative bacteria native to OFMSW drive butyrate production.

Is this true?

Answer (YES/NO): YES